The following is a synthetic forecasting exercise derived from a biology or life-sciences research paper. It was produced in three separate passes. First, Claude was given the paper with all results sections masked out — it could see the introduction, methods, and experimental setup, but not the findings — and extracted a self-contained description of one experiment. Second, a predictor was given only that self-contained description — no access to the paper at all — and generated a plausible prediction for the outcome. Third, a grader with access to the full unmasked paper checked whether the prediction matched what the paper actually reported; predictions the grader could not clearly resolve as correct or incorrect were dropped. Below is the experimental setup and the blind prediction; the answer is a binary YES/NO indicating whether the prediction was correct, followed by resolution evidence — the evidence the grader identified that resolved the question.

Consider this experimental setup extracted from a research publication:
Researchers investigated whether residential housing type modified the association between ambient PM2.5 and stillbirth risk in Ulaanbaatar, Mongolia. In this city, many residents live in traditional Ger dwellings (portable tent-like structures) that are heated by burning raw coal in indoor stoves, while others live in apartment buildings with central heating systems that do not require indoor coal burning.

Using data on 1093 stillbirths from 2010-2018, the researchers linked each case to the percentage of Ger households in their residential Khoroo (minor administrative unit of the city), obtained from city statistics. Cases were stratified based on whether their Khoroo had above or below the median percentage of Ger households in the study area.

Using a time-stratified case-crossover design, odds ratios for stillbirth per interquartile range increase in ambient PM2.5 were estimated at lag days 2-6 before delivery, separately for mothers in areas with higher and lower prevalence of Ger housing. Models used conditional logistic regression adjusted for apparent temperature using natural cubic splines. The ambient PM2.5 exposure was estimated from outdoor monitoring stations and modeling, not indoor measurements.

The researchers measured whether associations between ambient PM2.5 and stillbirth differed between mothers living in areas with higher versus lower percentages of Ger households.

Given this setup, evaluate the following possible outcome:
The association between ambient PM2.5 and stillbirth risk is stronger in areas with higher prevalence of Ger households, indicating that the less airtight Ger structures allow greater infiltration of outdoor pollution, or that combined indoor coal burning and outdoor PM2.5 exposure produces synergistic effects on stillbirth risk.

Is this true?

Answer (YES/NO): YES